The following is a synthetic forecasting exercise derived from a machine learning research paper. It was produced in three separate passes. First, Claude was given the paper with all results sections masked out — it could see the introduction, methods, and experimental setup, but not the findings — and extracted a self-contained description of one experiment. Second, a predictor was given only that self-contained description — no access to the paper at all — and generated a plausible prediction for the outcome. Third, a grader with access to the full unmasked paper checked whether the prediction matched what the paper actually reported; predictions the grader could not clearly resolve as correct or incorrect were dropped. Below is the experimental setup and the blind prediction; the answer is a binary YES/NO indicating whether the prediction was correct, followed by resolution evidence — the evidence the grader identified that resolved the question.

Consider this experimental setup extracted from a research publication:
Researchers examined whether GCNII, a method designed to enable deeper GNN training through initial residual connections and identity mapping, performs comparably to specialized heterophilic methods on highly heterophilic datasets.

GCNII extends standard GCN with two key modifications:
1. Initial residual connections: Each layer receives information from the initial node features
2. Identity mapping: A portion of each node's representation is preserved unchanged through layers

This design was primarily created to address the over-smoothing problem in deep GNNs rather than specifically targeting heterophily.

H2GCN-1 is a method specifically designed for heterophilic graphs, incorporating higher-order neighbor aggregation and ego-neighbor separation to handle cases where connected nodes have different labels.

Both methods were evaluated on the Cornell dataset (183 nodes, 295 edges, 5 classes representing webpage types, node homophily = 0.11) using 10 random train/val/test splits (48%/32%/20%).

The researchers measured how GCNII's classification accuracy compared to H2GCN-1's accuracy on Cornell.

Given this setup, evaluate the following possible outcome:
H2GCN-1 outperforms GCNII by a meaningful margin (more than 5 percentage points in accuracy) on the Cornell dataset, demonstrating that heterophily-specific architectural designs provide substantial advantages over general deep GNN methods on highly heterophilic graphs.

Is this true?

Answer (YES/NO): YES